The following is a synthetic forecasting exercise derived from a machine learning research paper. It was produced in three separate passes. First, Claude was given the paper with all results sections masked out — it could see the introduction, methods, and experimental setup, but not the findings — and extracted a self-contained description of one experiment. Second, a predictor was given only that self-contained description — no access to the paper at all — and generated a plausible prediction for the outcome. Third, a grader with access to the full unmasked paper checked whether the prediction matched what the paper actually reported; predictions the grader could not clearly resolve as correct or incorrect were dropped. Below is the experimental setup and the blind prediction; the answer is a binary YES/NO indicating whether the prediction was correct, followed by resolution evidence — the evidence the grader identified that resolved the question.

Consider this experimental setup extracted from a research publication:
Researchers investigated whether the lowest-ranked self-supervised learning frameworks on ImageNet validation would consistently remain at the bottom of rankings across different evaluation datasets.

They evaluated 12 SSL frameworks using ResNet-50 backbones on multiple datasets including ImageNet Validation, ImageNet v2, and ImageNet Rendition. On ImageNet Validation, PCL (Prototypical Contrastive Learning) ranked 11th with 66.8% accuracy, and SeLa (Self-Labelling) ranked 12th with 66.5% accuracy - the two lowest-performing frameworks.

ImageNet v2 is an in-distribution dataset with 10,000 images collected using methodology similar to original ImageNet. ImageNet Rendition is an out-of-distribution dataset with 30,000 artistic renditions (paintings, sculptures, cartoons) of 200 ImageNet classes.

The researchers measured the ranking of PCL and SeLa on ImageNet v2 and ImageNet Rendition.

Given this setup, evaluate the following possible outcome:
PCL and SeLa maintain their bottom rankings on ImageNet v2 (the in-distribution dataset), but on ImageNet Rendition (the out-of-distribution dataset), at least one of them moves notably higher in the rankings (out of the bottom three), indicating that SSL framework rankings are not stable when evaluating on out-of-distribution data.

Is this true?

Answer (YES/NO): NO